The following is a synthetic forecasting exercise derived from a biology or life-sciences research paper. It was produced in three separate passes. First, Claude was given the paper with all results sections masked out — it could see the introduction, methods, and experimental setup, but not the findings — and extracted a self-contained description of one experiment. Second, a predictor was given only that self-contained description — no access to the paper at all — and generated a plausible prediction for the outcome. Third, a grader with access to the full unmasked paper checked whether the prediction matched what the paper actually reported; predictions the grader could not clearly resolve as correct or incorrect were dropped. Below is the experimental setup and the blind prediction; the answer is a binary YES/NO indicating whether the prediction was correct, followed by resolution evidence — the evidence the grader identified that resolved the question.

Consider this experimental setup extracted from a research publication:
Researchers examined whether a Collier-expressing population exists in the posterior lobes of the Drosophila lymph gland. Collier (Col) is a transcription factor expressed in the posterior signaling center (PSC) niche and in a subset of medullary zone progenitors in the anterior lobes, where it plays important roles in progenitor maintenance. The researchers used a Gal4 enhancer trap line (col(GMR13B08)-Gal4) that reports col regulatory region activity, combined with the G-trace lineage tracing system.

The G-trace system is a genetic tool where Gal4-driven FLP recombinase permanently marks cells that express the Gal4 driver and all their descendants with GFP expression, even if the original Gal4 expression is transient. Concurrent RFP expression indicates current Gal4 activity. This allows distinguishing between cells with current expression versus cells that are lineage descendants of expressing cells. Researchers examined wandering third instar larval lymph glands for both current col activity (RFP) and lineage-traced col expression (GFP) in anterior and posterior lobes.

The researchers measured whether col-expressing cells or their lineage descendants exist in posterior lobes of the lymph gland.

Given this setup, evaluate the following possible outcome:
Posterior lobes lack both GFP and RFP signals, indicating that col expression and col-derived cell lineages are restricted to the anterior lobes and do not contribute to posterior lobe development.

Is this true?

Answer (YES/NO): NO